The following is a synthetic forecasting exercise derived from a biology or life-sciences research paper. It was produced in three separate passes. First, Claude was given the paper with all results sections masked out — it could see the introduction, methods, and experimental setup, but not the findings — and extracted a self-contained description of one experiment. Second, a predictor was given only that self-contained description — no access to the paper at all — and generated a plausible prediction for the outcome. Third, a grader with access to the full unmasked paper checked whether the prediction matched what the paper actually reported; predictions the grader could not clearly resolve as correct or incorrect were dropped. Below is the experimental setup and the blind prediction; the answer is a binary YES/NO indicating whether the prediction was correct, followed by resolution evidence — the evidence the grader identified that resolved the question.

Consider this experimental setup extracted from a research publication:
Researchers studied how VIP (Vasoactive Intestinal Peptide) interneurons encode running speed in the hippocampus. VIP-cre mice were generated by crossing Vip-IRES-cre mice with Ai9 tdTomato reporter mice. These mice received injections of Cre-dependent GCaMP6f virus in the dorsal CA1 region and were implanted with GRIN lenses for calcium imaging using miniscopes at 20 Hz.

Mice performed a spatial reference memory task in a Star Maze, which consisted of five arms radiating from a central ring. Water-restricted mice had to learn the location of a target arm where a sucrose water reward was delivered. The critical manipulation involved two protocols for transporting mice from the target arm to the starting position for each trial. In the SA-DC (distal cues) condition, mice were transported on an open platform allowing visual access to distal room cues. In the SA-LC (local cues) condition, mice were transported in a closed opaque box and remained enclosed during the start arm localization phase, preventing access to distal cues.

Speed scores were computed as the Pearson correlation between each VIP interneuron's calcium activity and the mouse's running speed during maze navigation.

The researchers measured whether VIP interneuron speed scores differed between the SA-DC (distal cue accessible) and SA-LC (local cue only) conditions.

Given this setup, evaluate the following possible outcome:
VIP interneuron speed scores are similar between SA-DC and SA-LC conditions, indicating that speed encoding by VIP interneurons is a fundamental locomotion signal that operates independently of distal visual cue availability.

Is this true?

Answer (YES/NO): YES